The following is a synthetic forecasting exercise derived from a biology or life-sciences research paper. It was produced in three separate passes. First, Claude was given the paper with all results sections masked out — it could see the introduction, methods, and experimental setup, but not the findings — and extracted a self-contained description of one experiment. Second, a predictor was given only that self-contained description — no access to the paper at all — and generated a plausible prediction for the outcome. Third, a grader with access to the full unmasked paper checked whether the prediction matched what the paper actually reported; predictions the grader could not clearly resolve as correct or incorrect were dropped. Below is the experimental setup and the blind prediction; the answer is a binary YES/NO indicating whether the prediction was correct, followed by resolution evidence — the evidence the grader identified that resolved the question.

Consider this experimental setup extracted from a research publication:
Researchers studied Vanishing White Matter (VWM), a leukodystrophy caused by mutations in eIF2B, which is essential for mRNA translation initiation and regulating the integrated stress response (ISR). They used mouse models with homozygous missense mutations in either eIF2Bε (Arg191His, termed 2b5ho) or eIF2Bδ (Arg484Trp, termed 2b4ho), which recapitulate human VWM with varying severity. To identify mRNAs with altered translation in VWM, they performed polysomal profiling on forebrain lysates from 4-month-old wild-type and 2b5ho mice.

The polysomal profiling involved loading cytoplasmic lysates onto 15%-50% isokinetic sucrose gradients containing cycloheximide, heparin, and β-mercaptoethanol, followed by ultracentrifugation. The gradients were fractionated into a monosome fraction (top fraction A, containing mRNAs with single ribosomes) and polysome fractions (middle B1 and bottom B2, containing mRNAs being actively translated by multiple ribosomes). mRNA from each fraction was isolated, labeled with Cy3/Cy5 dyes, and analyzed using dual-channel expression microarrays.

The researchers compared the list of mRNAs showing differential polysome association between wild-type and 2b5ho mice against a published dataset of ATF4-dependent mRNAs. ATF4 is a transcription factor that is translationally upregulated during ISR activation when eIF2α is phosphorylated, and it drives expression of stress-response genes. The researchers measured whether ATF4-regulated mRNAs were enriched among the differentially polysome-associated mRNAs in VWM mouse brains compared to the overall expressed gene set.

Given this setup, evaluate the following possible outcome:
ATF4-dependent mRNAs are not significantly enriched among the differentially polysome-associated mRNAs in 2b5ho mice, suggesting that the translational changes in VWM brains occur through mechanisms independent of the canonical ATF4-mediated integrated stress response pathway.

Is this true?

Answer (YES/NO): NO